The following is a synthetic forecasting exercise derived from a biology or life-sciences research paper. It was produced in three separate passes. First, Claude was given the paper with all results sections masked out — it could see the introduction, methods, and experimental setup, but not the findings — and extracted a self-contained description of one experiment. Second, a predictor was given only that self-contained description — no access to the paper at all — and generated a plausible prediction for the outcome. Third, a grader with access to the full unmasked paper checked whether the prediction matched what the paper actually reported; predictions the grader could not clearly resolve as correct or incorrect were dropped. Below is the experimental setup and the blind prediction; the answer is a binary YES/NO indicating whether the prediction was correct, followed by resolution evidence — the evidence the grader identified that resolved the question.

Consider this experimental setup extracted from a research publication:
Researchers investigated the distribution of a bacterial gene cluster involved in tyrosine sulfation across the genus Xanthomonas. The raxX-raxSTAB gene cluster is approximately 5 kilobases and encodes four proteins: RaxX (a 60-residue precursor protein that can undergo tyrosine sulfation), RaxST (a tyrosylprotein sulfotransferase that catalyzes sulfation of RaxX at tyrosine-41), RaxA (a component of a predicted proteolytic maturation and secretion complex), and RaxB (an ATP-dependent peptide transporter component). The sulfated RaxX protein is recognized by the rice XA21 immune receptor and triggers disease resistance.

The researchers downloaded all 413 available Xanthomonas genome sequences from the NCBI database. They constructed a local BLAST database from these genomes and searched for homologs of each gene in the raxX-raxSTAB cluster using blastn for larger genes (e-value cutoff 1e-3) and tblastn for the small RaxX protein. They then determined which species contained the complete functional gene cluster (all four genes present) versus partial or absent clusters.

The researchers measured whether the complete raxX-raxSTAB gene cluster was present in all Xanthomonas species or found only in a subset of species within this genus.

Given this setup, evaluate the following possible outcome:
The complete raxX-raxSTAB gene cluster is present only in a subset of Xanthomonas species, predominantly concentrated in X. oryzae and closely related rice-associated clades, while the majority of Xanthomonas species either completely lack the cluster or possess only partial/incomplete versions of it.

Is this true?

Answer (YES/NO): NO